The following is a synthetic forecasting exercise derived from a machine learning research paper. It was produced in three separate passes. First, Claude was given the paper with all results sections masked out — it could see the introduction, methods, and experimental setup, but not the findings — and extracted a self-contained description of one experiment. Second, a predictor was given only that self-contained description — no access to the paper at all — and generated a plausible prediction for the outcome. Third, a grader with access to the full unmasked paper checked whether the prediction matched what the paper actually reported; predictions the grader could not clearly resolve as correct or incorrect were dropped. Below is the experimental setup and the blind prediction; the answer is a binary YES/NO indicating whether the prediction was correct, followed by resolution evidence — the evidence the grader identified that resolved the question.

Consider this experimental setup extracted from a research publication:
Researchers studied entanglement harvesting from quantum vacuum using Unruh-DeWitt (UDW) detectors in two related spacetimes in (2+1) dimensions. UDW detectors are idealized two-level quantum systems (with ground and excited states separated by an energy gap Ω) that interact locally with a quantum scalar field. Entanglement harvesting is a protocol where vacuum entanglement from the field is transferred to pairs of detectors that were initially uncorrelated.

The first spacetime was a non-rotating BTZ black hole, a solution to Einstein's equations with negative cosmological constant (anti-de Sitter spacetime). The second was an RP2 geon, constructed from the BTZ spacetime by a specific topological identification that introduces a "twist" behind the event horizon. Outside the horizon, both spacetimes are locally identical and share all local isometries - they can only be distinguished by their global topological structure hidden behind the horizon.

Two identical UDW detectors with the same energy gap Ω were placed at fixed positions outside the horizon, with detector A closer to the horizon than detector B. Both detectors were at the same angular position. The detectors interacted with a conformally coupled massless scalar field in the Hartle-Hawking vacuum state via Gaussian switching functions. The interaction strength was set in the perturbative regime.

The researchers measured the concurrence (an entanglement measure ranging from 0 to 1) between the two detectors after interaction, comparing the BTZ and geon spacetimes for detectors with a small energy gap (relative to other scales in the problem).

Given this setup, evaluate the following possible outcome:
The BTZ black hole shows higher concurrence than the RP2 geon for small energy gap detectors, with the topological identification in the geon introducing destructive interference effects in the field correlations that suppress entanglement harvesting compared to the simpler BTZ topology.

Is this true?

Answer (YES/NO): NO